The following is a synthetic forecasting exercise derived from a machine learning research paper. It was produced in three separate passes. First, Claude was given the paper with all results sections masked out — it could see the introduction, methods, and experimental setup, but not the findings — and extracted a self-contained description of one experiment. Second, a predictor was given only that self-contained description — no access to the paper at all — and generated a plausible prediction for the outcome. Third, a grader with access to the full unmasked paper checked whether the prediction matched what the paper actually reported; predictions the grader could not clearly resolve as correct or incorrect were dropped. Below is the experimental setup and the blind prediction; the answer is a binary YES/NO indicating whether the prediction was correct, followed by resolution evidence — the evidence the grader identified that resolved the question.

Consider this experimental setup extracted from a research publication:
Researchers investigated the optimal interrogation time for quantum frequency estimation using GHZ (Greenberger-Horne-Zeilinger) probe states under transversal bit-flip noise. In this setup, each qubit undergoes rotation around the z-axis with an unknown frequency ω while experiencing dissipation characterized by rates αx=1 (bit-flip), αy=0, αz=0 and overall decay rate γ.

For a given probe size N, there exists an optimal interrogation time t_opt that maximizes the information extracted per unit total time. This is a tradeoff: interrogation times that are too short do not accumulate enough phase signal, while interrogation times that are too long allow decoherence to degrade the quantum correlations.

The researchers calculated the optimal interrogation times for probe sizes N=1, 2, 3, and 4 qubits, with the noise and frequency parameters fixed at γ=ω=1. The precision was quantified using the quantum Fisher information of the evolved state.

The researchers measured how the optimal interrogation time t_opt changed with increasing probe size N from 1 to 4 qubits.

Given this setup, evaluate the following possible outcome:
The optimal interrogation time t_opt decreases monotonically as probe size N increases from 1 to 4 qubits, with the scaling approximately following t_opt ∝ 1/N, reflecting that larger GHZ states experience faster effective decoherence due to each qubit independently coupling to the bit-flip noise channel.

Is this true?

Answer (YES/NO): NO